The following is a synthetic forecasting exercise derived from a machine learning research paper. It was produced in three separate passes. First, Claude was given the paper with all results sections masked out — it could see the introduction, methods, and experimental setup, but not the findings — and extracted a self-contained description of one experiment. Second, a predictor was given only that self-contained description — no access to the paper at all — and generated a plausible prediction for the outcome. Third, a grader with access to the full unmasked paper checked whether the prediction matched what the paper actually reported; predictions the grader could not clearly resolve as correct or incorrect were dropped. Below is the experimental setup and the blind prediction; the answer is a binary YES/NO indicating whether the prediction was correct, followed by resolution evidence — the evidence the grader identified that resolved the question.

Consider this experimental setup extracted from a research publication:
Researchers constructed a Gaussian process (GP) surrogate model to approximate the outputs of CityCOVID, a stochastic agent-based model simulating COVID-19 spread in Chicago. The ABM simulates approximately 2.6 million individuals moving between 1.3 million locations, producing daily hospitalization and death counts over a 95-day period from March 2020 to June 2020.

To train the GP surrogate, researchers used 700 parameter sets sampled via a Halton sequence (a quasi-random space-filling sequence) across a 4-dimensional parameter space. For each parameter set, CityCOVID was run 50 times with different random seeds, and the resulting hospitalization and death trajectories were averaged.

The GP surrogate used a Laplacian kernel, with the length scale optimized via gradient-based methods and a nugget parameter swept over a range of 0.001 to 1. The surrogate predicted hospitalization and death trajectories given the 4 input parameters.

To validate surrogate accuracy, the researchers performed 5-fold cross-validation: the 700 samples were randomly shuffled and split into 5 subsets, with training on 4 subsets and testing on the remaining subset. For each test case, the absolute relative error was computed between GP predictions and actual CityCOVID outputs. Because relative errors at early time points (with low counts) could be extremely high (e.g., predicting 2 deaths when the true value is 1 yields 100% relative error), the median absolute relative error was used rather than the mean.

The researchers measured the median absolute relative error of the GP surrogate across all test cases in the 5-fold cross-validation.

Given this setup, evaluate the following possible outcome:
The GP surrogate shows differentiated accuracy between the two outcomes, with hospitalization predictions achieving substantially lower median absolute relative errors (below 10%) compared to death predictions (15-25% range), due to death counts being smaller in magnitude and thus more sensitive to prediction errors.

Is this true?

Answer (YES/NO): NO